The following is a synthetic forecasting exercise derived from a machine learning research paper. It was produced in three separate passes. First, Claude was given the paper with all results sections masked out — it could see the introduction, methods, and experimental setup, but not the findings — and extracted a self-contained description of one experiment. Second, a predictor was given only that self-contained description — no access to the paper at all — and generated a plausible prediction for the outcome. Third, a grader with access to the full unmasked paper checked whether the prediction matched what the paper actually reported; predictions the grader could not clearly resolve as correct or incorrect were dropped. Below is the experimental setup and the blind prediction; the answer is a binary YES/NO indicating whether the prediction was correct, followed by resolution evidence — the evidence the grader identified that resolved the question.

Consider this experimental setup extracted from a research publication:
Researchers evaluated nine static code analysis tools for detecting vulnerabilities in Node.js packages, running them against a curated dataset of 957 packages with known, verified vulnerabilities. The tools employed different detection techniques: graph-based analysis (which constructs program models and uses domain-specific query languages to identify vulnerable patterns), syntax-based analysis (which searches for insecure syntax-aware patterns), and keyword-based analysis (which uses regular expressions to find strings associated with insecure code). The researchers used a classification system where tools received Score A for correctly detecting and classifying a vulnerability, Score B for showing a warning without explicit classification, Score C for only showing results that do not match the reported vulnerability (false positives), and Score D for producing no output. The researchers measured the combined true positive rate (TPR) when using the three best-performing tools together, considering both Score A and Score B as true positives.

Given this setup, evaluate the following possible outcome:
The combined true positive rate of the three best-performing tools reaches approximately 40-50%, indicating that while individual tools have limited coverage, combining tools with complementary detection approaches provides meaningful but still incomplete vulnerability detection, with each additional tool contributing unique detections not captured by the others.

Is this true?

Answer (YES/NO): NO